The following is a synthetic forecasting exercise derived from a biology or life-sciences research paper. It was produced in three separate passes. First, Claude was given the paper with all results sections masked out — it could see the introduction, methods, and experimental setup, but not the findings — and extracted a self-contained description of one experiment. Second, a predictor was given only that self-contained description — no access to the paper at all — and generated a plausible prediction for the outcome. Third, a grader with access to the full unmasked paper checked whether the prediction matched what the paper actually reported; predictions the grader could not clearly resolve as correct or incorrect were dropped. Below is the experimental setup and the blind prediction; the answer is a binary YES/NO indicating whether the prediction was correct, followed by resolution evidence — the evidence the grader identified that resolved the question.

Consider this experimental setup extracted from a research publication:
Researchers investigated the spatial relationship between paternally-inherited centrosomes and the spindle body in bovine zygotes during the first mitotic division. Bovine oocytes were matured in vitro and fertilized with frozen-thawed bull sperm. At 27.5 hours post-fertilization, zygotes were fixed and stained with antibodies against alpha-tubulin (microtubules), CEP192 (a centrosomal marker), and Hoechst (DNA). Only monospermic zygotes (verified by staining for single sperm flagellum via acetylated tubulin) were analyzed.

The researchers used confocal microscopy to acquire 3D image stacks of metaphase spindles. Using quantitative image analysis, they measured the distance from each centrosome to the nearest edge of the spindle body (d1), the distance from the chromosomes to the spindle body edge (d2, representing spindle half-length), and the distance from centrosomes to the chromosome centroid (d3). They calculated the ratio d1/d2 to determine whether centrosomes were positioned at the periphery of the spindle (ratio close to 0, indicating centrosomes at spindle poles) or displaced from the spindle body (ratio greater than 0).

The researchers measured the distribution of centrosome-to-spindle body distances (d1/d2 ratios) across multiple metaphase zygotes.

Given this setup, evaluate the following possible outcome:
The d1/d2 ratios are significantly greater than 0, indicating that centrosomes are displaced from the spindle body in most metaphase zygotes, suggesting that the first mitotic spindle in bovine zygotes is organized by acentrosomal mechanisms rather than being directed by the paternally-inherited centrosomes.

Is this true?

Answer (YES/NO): YES